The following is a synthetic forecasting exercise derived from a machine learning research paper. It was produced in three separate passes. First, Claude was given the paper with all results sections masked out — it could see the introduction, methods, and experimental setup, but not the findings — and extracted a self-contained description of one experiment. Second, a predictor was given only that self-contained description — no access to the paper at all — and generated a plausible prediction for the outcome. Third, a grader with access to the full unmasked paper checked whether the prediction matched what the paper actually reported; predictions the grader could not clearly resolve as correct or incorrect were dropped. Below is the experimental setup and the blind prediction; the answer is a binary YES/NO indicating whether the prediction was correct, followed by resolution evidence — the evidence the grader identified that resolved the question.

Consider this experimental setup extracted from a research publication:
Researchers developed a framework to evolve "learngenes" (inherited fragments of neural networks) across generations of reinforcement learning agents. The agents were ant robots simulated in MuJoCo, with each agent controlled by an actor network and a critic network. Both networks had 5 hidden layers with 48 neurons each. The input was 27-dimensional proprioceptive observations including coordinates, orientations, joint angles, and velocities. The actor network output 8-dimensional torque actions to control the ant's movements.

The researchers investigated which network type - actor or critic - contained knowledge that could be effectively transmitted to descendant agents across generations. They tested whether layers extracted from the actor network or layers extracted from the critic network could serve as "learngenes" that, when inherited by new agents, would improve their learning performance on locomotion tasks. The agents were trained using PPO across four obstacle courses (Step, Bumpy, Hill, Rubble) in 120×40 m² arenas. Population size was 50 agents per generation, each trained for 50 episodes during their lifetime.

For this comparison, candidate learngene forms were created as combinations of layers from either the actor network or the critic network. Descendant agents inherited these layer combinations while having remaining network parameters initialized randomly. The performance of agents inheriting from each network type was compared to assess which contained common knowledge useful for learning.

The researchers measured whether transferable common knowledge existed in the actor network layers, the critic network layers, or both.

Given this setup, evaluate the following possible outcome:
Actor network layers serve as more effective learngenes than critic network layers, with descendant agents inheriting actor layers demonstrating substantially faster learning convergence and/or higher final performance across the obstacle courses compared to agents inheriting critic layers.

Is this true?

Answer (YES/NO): YES